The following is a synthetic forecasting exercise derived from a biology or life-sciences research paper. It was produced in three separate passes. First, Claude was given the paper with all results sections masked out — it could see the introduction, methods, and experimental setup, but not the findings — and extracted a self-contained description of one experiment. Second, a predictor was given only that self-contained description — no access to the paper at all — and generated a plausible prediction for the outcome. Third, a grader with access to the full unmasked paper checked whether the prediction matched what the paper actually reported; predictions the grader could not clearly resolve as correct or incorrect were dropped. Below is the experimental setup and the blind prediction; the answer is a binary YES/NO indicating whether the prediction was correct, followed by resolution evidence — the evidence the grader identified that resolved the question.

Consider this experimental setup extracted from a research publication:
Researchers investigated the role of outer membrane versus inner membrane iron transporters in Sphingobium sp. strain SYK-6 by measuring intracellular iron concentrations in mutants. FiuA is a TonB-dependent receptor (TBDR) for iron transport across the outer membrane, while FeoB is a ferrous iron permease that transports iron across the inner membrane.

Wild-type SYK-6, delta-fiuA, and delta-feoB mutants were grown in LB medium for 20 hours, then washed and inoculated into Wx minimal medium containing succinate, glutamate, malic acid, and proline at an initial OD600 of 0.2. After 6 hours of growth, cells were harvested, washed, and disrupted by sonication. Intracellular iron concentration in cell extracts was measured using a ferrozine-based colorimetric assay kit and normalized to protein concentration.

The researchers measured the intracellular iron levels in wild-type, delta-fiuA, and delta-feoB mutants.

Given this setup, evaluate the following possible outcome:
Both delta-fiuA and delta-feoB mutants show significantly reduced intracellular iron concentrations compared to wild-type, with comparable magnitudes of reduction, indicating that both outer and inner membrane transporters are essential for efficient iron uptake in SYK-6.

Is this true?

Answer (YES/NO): NO